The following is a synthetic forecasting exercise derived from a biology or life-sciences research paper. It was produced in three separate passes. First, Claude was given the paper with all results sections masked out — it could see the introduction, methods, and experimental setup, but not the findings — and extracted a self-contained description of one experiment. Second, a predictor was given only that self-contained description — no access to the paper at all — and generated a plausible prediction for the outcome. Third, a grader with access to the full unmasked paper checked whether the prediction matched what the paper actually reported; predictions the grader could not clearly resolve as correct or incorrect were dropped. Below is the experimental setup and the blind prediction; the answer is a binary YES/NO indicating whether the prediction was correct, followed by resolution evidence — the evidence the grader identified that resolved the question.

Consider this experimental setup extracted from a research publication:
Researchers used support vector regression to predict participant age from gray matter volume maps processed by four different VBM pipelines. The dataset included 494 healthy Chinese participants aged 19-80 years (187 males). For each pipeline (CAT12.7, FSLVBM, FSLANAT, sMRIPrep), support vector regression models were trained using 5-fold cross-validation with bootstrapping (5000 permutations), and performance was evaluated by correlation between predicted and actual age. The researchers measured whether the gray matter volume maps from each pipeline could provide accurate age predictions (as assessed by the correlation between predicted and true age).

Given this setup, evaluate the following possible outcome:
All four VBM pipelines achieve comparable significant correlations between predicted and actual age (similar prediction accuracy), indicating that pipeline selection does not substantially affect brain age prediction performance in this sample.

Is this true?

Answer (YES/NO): NO